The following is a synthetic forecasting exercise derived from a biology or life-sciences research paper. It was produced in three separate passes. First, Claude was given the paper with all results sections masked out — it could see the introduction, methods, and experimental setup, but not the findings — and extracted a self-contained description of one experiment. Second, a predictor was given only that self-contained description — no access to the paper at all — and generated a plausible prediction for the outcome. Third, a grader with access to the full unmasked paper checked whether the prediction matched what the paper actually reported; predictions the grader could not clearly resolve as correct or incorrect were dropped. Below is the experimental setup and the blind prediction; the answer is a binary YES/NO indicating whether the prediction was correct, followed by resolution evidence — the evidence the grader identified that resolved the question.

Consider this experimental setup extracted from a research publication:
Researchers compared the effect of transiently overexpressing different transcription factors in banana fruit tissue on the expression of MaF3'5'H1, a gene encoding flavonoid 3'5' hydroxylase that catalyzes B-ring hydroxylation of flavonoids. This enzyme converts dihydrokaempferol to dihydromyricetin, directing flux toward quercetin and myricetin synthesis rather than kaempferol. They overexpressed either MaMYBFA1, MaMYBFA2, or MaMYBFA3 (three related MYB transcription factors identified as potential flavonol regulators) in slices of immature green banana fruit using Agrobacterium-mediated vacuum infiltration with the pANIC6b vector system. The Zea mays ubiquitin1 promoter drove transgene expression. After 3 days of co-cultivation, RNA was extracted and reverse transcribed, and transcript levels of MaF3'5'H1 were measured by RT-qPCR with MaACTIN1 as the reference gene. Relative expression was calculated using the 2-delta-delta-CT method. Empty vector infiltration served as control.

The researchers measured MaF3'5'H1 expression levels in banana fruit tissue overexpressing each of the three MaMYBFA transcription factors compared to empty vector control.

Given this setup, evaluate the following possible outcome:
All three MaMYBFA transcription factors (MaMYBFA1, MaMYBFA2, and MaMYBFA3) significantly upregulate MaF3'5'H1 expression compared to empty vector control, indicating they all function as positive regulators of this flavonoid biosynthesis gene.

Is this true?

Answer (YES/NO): NO